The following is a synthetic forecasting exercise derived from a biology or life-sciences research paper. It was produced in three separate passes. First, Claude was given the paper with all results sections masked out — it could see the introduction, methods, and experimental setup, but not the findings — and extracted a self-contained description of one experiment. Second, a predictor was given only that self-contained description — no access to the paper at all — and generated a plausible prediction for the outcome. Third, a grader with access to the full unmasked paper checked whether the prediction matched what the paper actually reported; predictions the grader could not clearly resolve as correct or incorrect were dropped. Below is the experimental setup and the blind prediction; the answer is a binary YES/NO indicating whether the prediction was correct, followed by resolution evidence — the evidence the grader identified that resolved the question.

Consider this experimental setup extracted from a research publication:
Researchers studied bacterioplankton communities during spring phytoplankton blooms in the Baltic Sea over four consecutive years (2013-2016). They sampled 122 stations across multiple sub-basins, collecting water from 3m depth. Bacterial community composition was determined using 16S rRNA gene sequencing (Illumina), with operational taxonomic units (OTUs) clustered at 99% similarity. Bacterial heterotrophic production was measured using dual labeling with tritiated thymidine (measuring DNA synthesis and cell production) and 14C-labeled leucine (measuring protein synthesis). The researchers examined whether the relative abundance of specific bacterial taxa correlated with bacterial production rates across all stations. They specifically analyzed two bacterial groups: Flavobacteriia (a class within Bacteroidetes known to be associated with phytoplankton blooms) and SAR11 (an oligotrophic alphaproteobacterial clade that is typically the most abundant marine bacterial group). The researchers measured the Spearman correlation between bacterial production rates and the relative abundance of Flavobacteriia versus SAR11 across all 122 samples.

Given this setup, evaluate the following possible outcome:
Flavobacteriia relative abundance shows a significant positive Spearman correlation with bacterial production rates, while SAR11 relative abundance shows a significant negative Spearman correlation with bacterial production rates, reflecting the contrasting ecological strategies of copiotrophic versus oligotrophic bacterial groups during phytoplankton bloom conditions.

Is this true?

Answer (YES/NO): YES